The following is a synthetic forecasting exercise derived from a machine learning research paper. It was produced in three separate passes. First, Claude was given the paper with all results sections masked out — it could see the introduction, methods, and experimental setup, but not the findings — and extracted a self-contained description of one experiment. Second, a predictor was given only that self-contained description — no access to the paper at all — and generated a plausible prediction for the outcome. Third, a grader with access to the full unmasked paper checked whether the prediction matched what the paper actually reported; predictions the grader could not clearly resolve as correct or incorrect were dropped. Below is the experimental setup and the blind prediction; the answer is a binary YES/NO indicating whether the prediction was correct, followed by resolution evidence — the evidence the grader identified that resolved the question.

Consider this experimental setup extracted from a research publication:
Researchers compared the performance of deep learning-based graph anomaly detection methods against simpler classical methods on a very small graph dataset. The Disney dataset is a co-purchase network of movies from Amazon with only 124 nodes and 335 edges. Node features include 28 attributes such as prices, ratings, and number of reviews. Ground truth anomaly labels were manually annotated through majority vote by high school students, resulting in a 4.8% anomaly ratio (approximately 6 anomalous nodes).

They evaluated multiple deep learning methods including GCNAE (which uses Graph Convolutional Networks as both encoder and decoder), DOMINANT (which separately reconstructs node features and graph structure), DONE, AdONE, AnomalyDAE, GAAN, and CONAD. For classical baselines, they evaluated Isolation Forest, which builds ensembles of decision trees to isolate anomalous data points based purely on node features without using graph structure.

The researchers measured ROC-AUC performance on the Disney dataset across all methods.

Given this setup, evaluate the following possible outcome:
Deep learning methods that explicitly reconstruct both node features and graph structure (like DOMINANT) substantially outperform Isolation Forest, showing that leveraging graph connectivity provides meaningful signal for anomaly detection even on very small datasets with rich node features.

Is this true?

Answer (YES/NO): NO